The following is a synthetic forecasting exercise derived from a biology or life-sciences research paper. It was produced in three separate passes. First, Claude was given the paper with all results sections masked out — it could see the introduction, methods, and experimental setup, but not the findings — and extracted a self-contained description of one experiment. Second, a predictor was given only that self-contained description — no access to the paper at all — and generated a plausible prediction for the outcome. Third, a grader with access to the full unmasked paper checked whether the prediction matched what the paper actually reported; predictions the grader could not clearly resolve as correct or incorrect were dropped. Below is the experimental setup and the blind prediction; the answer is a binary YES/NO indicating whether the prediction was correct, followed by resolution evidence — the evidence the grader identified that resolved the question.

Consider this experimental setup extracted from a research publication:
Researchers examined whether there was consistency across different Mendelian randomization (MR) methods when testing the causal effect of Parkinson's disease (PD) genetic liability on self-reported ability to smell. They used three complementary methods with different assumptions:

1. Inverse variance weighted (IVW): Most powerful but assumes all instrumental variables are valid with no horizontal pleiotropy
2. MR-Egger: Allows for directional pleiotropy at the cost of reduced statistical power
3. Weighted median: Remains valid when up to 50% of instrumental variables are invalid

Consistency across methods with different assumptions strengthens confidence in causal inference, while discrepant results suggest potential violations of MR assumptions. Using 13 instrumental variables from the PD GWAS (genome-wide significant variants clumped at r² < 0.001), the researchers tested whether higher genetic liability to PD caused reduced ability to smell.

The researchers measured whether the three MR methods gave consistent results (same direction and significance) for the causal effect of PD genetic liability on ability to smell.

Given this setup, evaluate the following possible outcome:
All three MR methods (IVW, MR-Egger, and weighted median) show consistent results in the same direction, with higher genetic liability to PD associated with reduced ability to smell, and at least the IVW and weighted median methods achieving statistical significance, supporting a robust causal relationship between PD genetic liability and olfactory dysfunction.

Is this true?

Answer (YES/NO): YES